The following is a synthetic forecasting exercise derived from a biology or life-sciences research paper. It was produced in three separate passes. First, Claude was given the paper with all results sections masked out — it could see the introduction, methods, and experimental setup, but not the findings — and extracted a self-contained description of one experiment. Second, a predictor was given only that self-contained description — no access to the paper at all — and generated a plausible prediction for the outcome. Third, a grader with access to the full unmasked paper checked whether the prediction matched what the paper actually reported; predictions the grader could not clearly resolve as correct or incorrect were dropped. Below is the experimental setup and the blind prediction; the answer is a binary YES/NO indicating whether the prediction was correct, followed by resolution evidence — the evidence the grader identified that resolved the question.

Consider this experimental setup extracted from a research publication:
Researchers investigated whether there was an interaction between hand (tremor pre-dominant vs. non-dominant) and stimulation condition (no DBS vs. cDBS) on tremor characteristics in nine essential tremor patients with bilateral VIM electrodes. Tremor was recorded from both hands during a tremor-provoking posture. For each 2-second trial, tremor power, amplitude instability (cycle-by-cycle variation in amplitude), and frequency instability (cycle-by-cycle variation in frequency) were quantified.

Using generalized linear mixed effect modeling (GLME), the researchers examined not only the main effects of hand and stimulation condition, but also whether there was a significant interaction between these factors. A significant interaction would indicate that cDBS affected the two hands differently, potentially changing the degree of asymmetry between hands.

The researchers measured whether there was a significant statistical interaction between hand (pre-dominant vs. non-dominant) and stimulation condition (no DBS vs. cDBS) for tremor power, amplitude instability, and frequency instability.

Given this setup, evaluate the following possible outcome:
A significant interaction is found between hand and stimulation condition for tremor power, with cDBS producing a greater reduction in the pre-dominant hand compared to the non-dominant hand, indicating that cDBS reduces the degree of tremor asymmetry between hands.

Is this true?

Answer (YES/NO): YES